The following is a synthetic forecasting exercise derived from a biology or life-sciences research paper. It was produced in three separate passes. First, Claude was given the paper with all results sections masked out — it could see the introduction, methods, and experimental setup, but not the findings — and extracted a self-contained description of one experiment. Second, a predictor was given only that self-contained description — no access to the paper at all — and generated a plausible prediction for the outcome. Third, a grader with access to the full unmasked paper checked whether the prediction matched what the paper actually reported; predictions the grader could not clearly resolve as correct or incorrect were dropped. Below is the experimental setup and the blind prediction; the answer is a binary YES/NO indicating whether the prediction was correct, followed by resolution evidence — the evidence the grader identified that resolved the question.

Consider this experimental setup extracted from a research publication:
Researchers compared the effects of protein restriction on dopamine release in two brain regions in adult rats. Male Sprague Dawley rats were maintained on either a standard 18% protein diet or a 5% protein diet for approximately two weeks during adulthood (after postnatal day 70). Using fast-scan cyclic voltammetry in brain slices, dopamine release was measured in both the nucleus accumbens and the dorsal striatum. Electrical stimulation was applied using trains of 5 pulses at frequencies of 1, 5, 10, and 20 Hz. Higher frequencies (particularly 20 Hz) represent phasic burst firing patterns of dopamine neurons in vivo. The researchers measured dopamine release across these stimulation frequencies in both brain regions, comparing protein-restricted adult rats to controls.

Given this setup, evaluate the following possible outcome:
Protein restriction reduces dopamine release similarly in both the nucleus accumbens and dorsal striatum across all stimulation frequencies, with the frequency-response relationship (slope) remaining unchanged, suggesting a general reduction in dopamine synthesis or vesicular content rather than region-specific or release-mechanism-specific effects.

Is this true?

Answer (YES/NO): NO